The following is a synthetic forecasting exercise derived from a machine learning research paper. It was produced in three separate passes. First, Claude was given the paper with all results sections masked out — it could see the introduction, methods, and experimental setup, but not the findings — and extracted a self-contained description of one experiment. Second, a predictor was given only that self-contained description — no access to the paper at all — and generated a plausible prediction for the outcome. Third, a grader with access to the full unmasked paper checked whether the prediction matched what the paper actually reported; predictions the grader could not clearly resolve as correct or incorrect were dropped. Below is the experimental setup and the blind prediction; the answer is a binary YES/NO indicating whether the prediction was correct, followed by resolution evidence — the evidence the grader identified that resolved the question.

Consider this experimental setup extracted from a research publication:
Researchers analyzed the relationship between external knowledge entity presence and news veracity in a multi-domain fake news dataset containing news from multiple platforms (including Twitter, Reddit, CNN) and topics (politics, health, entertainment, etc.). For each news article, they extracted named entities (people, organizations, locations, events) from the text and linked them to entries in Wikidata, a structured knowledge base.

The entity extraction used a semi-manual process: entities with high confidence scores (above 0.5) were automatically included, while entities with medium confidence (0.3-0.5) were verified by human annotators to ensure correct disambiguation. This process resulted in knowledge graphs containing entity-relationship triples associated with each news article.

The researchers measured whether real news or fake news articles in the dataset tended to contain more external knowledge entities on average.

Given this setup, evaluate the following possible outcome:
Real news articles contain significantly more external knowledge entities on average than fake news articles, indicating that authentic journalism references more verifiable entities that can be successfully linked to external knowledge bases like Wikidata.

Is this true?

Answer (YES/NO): YES